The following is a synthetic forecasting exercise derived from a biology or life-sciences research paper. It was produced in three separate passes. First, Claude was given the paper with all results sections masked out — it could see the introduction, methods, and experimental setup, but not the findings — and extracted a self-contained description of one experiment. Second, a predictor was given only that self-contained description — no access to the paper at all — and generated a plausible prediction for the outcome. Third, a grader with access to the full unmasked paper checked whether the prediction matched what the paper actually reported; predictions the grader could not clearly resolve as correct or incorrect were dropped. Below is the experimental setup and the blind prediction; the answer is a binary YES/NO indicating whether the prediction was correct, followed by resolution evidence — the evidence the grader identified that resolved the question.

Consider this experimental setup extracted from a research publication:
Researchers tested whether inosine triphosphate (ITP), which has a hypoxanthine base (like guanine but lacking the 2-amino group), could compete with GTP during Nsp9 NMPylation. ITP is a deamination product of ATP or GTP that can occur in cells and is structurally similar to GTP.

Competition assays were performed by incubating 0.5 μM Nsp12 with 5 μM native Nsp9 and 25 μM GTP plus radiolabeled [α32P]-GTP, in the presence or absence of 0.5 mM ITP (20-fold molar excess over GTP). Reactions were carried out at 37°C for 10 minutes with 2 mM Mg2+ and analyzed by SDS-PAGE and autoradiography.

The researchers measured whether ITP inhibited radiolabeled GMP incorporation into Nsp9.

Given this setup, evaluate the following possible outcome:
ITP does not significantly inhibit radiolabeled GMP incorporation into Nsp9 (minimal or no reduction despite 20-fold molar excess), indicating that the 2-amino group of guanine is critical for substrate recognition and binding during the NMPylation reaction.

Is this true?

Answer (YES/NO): NO